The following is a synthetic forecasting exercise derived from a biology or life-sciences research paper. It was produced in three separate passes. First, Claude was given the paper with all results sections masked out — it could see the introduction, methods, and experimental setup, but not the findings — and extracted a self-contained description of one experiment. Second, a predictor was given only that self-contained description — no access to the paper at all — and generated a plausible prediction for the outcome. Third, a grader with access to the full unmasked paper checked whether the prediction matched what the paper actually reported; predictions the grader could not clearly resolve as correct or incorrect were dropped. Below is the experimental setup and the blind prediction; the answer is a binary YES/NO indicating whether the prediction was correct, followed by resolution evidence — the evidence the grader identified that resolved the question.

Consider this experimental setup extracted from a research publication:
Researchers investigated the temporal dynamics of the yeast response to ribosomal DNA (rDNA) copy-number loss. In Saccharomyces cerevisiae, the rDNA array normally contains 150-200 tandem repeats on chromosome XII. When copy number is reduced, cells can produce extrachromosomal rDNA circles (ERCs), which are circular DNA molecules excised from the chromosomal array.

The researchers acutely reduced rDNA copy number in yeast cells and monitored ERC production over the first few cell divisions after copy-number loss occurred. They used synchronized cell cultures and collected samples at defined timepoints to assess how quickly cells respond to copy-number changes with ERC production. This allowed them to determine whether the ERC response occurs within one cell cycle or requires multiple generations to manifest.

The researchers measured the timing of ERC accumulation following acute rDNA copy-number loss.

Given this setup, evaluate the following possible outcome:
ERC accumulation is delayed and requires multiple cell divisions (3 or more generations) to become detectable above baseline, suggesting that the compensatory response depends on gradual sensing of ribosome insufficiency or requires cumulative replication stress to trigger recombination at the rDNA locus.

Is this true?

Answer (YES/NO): YES